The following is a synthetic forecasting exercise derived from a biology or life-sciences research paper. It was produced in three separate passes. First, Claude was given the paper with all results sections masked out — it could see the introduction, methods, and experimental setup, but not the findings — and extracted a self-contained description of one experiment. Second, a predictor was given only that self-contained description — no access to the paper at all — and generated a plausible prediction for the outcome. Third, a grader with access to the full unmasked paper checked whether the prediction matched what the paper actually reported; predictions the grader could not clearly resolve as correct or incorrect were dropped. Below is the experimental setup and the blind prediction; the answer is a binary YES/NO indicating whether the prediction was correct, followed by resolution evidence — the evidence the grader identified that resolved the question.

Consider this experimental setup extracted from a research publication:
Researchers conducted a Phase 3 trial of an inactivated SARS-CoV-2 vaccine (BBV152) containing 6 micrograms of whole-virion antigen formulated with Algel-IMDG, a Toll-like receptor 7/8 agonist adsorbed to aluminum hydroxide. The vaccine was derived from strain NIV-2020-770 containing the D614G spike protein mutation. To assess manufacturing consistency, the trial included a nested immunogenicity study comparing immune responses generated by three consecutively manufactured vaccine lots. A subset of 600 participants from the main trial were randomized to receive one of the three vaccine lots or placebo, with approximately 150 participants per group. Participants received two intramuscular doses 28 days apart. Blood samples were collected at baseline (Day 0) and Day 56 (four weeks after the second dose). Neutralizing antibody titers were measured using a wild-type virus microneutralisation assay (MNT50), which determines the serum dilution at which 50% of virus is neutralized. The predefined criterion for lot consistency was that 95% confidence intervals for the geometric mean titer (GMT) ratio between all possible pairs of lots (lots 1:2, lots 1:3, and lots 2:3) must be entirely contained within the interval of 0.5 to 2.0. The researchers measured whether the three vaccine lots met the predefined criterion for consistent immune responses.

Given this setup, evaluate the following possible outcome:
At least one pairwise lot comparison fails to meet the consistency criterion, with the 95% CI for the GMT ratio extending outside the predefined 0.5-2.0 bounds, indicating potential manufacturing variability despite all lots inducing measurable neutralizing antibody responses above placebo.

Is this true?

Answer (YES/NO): NO